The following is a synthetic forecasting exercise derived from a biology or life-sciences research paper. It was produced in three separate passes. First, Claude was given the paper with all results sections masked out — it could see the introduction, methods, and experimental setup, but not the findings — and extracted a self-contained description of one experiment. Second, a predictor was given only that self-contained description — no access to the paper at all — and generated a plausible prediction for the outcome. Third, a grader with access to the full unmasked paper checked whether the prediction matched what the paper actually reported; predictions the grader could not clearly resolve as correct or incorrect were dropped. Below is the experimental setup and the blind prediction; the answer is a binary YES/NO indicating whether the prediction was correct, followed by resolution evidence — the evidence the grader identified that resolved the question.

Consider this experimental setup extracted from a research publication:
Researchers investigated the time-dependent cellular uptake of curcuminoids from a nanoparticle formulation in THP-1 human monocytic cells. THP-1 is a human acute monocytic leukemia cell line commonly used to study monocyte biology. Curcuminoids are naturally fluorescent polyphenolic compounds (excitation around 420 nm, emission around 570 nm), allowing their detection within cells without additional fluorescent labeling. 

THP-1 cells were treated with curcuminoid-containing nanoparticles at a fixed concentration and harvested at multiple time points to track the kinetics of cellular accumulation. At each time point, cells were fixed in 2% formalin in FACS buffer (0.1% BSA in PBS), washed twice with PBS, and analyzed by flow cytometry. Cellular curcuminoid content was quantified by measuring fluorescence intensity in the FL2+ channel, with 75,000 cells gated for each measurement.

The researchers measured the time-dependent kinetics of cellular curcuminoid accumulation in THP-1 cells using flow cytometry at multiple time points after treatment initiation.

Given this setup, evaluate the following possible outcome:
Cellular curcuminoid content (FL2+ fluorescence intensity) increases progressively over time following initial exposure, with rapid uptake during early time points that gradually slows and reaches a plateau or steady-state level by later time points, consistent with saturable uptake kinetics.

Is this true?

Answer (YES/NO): NO